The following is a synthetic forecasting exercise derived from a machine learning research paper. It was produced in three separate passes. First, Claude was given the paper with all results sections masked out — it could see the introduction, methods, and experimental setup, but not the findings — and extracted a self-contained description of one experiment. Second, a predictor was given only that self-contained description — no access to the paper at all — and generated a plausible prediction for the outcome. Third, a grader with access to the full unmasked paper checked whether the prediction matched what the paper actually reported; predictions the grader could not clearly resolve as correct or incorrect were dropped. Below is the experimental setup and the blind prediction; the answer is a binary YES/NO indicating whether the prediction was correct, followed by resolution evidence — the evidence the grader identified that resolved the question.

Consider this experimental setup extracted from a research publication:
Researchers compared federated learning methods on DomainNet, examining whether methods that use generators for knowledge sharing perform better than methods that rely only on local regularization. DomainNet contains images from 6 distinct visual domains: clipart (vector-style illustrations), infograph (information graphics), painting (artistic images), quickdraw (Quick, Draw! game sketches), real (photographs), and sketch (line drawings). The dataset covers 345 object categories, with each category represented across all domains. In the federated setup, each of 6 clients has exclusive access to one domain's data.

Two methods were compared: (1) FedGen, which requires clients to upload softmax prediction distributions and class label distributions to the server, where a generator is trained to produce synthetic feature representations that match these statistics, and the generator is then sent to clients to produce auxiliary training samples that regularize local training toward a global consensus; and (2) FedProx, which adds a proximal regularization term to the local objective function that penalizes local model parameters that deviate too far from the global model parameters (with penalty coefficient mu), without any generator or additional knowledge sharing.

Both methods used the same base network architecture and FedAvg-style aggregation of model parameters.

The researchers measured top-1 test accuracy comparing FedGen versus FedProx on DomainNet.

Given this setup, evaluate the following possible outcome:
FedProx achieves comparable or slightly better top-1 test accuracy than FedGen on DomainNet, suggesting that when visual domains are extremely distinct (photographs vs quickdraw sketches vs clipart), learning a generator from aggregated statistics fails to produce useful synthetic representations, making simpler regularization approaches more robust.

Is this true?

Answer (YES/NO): NO